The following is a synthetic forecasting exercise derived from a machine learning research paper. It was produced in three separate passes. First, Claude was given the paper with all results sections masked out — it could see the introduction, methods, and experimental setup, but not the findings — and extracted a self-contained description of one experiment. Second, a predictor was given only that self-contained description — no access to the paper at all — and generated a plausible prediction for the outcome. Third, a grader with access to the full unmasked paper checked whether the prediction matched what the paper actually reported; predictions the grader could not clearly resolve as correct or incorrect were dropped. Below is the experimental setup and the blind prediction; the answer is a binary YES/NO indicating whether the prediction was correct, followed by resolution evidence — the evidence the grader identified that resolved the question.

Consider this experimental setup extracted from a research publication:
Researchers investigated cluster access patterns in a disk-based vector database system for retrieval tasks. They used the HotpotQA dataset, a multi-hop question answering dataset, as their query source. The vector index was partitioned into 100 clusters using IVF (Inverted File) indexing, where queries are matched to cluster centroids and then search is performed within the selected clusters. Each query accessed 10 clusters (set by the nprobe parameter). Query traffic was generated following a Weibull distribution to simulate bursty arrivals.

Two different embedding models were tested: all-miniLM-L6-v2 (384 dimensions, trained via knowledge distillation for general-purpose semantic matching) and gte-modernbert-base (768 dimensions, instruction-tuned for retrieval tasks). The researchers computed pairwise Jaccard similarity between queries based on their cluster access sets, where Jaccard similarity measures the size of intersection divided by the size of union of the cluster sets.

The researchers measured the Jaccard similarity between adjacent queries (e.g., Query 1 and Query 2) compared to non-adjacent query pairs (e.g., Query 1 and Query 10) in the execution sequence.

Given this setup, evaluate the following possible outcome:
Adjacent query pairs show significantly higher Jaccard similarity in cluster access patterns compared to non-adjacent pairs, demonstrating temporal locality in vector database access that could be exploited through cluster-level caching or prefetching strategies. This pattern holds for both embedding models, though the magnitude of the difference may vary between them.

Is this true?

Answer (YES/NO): NO